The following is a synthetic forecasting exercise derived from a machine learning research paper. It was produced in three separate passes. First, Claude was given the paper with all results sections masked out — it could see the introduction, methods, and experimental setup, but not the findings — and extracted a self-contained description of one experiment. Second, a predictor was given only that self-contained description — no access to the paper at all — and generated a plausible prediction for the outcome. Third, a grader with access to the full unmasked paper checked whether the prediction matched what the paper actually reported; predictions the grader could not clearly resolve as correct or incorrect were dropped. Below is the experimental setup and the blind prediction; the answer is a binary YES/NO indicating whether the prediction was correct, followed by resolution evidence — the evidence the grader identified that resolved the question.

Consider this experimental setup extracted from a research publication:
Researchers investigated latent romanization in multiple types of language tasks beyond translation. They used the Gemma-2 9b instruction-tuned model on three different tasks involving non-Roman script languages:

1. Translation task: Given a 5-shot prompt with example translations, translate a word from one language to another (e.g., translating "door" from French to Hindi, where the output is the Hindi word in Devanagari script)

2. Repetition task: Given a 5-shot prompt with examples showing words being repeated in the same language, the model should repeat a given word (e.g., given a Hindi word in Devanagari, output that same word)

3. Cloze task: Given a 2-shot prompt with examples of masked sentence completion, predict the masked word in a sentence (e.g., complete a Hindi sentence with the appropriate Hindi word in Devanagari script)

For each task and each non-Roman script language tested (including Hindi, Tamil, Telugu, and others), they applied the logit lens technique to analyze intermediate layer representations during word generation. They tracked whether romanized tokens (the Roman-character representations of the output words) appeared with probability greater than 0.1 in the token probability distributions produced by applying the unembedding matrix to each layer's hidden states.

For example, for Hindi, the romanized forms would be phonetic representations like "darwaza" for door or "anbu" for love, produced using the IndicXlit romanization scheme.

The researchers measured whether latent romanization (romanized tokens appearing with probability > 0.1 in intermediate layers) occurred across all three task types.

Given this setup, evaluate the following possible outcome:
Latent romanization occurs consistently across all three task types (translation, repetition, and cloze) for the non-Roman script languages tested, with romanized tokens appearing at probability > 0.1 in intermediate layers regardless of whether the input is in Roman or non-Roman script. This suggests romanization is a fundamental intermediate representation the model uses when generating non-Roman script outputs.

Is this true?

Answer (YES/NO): NO